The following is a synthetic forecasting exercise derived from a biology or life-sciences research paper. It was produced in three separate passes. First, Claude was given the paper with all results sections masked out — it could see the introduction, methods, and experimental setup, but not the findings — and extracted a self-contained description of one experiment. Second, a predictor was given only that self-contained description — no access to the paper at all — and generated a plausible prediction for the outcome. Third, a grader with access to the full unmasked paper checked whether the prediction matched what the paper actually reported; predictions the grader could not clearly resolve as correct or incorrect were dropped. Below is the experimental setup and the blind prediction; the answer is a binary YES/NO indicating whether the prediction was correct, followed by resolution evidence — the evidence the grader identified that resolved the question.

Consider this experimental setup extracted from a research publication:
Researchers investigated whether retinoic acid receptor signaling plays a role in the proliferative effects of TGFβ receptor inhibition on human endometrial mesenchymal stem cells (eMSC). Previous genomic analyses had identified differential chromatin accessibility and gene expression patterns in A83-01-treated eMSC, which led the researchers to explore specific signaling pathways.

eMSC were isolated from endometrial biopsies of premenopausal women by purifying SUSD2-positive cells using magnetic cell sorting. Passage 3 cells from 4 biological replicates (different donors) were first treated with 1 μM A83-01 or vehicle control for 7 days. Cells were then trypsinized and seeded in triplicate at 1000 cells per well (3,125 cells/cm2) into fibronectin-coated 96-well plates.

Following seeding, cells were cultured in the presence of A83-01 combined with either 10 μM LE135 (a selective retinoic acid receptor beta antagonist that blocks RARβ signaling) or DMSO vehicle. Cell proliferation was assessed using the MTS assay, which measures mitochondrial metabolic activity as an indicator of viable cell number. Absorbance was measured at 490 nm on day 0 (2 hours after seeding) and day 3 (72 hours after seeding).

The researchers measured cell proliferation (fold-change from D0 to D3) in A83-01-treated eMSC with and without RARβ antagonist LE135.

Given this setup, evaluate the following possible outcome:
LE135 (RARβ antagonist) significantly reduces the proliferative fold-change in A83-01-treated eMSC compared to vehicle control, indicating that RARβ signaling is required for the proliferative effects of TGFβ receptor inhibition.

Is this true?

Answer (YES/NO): NO